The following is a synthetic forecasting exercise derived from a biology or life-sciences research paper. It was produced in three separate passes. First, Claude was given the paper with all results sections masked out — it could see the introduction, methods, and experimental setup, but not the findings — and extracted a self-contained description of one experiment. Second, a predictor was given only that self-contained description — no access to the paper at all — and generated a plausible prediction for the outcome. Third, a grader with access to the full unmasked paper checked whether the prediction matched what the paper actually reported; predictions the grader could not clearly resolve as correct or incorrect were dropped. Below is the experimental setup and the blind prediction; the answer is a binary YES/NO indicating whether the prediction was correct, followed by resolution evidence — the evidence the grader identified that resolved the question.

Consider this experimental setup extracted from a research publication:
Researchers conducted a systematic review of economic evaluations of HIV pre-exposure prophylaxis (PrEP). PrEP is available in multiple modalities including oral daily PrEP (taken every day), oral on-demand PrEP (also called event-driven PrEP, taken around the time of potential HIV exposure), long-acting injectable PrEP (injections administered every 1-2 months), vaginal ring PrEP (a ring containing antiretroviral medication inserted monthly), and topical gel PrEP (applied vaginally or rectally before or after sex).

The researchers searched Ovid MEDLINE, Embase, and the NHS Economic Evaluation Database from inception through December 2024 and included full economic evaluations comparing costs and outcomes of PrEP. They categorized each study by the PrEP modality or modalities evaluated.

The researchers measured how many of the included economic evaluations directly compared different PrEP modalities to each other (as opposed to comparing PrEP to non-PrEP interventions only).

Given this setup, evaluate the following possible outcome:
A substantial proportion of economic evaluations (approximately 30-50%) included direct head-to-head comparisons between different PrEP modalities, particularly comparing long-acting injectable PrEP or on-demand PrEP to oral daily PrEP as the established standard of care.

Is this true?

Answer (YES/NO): NO